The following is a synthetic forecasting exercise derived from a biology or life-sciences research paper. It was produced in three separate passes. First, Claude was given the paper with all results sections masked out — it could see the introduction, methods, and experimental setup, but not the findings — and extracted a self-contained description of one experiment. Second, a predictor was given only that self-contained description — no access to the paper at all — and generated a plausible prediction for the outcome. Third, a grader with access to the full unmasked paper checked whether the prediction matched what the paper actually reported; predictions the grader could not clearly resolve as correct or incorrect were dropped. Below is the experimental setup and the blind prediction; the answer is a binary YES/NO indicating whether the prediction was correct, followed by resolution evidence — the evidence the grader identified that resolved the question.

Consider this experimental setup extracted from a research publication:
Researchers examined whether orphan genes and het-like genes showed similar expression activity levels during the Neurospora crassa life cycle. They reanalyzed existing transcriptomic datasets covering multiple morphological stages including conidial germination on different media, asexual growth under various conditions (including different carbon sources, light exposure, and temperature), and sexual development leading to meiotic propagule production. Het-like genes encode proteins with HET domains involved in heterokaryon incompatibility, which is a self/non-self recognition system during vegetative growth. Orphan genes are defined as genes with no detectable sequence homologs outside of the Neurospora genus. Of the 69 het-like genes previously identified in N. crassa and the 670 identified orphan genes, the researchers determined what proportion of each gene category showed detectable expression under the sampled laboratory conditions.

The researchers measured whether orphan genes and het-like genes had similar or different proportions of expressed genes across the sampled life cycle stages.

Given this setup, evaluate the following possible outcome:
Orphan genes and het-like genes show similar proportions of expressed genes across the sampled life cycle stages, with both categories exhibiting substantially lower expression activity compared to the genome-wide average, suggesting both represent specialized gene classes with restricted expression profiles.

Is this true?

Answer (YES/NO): NO